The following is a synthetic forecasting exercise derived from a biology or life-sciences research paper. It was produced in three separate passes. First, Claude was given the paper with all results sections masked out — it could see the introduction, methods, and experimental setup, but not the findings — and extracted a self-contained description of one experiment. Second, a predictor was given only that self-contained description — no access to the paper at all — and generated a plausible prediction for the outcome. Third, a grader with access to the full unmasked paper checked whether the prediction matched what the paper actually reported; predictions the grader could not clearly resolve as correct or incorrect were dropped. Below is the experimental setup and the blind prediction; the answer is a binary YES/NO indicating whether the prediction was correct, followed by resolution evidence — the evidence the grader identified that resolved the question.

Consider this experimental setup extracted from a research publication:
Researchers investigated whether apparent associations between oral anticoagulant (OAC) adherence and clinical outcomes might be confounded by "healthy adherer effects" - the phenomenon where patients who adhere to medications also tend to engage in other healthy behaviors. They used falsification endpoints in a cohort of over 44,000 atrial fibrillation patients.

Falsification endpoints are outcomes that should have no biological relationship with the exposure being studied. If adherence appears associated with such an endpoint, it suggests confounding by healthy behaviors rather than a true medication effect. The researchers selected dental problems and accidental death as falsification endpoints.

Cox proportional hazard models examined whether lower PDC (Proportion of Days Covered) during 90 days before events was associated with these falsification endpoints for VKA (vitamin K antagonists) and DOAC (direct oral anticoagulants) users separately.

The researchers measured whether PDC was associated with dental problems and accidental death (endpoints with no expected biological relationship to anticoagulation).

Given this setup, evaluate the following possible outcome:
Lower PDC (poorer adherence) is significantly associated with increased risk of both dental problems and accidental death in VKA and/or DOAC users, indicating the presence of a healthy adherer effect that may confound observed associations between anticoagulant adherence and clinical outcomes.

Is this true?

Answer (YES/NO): NO